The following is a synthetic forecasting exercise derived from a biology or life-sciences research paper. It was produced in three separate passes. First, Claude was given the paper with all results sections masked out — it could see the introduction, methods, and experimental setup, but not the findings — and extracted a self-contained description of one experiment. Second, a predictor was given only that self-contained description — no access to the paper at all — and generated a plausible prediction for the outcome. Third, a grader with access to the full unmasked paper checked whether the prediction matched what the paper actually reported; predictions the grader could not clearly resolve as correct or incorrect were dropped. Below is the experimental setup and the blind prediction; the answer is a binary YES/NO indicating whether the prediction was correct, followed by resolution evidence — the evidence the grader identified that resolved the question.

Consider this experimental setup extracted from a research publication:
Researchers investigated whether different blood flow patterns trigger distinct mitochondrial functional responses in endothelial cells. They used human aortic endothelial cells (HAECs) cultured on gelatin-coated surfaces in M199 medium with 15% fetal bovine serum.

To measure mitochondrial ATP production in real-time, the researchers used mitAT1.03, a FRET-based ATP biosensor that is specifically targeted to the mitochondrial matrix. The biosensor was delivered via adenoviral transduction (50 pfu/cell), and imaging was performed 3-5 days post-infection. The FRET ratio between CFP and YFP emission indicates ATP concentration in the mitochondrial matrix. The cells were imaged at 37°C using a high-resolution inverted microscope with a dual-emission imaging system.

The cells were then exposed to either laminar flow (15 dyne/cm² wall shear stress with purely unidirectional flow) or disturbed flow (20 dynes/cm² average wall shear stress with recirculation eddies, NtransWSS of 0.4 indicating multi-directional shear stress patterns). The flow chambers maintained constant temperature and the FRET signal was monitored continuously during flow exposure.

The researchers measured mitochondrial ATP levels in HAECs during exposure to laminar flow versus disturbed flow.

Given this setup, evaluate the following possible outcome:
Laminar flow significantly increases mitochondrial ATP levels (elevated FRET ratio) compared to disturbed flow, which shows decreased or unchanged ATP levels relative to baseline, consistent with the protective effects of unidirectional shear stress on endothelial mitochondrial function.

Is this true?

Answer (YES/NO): YES